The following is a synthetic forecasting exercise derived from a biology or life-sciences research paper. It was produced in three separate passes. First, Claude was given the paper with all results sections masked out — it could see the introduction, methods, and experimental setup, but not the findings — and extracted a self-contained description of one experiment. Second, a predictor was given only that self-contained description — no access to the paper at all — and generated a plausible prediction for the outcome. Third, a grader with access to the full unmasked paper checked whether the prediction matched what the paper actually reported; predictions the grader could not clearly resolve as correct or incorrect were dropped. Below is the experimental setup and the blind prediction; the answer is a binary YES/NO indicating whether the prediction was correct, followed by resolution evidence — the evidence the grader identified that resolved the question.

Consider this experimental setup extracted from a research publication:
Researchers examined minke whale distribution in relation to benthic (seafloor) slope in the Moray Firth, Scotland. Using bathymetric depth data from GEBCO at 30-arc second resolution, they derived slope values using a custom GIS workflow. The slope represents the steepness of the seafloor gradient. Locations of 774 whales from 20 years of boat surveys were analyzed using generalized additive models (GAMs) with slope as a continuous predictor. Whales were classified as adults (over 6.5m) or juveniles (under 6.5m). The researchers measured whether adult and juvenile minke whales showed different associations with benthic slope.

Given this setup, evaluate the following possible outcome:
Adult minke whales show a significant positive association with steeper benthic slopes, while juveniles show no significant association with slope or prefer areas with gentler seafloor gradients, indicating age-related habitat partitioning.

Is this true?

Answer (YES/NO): YES